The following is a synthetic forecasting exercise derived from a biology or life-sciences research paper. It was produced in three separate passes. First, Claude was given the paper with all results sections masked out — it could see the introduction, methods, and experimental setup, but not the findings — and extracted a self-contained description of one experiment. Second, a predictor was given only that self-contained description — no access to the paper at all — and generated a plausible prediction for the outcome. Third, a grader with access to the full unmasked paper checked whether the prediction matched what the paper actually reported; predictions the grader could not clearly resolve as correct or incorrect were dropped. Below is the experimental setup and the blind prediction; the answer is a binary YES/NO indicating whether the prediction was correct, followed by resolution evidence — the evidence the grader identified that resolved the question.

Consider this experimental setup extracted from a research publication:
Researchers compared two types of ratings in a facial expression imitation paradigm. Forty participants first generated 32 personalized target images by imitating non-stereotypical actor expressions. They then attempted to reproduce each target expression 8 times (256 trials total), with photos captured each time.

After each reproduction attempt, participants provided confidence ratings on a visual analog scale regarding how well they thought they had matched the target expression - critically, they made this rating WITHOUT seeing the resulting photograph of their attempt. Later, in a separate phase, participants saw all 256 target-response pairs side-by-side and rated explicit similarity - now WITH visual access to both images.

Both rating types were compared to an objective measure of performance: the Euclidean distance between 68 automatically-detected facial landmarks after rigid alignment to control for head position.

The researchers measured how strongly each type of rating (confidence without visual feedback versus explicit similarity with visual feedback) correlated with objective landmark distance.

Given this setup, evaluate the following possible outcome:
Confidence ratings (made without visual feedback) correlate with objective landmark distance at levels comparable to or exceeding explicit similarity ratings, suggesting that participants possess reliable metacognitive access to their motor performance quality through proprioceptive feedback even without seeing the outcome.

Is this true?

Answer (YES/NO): NO